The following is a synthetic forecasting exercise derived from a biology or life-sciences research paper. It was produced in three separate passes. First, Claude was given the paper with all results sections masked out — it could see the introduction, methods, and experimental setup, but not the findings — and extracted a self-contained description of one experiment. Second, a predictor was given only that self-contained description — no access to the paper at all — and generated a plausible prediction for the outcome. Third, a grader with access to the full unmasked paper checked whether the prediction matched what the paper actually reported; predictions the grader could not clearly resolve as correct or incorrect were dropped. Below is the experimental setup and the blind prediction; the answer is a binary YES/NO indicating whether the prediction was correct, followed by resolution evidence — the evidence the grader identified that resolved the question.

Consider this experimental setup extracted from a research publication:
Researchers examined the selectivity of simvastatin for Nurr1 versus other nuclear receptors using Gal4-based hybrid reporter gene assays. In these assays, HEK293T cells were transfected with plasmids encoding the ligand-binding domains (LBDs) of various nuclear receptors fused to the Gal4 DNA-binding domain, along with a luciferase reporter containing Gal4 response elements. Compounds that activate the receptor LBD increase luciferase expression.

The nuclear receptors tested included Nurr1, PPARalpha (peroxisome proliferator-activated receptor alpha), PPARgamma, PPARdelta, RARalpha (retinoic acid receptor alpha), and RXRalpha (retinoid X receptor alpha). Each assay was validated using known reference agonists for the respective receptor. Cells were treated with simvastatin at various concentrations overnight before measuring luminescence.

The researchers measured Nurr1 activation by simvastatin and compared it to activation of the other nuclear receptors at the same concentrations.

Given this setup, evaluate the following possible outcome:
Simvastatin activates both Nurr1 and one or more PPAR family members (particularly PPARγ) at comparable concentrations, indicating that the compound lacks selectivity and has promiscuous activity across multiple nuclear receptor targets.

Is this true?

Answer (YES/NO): NO